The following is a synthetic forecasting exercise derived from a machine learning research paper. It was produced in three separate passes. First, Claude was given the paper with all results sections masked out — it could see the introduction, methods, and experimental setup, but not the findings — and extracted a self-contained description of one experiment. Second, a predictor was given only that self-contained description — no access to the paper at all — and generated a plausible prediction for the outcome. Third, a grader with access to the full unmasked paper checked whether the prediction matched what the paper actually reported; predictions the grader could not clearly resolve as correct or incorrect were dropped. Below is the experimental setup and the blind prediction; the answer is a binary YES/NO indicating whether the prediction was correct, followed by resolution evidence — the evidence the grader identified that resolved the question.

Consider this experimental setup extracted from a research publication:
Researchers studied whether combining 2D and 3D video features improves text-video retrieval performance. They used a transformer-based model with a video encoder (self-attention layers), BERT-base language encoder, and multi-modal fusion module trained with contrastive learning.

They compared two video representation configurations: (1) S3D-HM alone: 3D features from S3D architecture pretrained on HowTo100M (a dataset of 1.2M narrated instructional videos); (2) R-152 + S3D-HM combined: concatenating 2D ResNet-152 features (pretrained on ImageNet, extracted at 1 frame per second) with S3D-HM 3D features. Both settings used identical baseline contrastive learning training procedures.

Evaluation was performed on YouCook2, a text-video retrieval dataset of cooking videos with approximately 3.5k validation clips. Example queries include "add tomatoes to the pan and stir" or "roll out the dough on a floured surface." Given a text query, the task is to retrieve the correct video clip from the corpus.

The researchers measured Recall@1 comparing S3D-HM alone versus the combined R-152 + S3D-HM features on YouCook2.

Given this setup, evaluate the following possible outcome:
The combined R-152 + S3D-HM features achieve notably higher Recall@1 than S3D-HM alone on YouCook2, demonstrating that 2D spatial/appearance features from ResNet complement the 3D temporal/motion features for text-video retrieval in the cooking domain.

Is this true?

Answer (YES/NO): NO